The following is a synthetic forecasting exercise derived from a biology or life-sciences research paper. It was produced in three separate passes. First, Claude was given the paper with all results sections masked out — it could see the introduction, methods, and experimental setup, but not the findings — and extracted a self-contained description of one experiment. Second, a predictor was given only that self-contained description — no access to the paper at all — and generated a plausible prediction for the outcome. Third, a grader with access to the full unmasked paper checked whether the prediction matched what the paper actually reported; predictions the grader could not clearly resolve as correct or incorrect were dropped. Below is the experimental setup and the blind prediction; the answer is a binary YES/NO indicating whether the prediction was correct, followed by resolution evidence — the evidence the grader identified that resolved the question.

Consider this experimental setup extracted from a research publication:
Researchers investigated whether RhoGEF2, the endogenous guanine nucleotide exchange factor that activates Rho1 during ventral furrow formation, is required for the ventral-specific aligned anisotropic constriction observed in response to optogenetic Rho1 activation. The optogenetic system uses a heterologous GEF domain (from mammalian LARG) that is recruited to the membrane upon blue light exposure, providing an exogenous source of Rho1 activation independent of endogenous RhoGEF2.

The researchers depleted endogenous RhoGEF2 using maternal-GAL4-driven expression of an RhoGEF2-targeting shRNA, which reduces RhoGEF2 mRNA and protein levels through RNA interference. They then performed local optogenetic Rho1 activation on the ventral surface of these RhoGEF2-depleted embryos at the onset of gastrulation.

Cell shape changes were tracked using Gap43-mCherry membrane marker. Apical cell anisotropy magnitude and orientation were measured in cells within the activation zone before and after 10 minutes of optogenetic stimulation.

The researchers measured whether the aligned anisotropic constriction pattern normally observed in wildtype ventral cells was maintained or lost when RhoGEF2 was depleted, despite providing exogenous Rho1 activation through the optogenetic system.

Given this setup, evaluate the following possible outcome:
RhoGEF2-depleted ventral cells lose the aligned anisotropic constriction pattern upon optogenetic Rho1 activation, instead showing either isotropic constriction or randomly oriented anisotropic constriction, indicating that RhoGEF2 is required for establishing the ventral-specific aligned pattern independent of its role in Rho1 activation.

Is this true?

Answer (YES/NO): NO